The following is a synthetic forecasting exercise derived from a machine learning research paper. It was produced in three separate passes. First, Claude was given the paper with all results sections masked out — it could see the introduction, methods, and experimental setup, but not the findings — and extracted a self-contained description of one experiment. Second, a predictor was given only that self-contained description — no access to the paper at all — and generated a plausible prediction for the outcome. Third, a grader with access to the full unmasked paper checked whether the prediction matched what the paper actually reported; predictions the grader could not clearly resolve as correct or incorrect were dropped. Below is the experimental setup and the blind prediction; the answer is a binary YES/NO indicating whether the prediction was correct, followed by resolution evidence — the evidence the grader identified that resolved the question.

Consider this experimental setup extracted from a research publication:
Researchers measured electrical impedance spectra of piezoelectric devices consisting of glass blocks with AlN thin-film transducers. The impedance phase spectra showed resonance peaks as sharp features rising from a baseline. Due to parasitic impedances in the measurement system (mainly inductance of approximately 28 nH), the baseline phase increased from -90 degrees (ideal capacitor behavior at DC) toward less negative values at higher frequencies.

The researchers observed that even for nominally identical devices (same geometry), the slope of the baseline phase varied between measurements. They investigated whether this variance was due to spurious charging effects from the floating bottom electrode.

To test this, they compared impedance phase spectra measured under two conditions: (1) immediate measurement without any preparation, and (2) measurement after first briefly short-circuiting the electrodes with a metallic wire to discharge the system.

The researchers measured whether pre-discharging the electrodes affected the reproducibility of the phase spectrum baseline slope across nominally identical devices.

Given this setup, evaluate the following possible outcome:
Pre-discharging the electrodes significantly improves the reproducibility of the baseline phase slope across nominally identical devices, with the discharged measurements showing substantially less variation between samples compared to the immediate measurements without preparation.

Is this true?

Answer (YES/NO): YES